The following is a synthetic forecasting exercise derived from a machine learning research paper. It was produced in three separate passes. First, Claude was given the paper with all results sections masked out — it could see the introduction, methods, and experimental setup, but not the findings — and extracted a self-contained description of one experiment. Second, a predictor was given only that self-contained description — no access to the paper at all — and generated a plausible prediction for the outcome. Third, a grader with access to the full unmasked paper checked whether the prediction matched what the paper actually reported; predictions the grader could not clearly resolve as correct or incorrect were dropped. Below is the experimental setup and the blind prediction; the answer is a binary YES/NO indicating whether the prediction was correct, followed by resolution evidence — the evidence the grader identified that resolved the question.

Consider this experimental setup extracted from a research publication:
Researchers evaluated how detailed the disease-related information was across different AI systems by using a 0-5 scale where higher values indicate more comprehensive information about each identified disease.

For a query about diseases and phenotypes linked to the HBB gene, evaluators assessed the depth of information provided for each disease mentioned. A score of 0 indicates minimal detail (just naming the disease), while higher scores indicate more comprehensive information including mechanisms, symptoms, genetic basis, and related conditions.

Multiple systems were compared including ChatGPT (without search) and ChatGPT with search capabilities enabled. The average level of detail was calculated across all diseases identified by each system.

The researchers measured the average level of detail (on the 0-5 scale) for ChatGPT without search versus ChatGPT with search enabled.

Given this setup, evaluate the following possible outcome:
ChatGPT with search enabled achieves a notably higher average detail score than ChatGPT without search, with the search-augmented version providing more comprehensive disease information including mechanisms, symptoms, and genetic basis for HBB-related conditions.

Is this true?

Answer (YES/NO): NO